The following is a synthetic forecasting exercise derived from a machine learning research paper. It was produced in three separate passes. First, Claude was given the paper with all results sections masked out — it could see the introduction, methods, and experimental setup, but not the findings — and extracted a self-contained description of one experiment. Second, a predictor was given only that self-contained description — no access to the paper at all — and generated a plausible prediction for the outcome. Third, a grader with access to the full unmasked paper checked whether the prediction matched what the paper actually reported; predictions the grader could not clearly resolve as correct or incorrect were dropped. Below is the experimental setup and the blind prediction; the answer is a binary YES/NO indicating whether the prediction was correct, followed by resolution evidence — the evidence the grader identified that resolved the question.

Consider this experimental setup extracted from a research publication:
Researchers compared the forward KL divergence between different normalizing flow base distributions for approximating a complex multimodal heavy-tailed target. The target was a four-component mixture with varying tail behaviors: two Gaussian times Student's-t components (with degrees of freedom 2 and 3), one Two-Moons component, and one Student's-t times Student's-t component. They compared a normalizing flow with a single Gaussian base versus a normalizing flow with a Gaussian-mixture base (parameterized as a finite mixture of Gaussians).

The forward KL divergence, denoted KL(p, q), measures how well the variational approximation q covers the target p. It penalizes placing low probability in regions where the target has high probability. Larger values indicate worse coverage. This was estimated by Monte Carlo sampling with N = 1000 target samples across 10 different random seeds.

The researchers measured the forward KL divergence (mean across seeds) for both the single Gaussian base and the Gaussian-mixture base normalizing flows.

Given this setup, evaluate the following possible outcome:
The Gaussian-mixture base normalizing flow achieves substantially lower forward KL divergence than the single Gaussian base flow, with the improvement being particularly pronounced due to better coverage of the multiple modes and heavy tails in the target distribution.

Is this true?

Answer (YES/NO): YES